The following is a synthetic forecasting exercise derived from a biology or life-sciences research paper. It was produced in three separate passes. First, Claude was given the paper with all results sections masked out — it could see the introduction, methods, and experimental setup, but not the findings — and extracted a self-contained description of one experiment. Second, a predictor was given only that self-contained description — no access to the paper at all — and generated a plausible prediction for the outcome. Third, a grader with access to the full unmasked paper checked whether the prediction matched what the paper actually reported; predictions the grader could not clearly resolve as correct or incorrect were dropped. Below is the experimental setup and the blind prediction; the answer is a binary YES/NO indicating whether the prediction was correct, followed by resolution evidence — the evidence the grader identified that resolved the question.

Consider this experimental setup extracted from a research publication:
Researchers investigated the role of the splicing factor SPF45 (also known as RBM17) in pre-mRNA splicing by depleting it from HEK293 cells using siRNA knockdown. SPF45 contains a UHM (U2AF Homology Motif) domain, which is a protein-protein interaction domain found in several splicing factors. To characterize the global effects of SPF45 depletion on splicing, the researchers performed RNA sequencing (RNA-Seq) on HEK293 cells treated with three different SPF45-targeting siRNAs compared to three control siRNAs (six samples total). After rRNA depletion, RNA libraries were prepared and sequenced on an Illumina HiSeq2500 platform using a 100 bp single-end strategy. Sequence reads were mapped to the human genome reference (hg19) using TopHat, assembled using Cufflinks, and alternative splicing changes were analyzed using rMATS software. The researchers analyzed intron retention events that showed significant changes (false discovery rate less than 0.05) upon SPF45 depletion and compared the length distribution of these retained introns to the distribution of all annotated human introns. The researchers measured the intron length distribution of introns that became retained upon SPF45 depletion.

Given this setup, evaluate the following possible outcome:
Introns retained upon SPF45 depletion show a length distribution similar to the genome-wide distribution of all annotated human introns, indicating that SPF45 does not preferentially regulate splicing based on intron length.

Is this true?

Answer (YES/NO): NO